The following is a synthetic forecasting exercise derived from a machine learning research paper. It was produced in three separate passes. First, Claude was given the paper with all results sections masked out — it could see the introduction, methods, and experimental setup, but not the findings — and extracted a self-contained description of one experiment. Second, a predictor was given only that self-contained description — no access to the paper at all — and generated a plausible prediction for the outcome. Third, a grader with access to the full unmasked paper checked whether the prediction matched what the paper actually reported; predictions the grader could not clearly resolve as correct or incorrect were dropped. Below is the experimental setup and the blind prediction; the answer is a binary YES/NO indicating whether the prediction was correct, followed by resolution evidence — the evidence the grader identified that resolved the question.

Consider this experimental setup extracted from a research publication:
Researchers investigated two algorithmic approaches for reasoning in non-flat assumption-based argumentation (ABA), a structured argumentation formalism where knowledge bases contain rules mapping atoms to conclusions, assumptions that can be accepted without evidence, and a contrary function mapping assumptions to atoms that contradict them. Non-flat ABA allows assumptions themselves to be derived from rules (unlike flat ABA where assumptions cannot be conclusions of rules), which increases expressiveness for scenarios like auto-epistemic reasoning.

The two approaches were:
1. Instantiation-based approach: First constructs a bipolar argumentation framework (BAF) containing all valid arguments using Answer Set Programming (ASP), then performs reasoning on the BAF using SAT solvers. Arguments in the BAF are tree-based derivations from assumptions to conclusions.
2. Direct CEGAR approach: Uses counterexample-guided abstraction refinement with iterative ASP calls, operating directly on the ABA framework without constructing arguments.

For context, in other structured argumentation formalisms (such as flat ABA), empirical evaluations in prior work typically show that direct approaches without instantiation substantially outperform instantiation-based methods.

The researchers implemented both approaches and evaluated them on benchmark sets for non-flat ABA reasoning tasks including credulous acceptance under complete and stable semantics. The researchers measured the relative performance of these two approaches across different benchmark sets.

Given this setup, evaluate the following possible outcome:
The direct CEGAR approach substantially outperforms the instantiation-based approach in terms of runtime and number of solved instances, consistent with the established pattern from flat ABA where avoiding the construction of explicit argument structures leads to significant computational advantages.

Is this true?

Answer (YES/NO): NO